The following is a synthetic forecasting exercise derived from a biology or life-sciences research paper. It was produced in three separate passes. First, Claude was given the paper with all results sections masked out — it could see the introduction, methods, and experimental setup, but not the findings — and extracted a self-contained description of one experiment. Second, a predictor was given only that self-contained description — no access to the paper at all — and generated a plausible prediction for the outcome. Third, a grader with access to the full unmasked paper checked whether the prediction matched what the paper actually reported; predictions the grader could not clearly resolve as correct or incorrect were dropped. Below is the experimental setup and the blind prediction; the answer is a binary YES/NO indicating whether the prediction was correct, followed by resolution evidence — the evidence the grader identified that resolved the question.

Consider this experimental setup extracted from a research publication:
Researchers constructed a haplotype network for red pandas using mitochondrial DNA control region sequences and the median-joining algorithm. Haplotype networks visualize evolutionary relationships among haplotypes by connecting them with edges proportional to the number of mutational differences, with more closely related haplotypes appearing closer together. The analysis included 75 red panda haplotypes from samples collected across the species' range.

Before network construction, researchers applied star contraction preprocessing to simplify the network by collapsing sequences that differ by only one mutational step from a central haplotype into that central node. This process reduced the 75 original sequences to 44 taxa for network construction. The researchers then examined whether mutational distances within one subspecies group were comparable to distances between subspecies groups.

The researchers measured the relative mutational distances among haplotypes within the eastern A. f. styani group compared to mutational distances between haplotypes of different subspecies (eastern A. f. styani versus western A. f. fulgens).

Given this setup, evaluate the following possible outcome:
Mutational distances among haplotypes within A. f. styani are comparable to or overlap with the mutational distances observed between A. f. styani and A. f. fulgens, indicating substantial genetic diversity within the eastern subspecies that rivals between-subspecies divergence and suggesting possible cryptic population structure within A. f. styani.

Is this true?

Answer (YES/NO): YES